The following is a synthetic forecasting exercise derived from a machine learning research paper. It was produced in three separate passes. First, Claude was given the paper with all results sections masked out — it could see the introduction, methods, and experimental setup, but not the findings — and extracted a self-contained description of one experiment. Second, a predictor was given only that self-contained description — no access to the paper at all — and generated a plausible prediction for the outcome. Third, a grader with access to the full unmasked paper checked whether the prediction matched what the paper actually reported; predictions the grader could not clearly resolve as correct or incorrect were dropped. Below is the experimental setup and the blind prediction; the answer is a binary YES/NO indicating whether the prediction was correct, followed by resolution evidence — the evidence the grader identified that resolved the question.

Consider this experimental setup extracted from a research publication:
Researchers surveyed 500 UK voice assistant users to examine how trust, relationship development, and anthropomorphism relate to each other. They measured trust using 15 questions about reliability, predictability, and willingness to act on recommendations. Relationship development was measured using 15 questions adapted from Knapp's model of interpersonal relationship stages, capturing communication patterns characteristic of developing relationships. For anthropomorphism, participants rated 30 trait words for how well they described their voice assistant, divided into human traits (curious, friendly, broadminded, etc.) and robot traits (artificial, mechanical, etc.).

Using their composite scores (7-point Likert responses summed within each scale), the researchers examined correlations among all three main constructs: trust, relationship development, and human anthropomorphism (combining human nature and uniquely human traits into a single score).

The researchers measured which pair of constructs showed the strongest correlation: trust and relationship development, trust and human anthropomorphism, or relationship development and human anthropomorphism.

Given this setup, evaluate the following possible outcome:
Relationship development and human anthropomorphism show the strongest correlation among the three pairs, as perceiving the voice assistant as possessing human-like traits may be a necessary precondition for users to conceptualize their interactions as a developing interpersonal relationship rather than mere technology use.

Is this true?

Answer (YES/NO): NO